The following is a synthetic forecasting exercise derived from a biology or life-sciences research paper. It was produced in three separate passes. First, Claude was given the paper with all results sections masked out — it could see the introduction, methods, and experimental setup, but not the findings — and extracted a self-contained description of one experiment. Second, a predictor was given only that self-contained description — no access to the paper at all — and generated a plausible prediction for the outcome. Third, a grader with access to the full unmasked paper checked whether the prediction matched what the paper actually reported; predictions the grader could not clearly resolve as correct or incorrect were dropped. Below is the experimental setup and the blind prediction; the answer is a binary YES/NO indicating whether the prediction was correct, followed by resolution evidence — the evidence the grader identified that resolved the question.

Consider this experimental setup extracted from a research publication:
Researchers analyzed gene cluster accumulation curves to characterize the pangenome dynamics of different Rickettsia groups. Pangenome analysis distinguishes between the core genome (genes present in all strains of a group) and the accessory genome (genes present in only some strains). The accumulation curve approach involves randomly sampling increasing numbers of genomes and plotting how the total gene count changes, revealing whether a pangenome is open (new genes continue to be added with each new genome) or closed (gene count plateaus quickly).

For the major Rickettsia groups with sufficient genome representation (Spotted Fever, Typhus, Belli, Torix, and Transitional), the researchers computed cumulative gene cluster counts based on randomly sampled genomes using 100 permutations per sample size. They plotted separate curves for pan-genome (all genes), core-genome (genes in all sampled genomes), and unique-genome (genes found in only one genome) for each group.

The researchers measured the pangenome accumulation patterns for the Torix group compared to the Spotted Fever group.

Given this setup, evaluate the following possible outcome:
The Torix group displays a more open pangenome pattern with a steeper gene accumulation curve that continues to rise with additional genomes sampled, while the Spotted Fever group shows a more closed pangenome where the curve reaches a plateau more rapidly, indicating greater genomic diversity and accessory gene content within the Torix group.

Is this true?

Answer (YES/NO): YES